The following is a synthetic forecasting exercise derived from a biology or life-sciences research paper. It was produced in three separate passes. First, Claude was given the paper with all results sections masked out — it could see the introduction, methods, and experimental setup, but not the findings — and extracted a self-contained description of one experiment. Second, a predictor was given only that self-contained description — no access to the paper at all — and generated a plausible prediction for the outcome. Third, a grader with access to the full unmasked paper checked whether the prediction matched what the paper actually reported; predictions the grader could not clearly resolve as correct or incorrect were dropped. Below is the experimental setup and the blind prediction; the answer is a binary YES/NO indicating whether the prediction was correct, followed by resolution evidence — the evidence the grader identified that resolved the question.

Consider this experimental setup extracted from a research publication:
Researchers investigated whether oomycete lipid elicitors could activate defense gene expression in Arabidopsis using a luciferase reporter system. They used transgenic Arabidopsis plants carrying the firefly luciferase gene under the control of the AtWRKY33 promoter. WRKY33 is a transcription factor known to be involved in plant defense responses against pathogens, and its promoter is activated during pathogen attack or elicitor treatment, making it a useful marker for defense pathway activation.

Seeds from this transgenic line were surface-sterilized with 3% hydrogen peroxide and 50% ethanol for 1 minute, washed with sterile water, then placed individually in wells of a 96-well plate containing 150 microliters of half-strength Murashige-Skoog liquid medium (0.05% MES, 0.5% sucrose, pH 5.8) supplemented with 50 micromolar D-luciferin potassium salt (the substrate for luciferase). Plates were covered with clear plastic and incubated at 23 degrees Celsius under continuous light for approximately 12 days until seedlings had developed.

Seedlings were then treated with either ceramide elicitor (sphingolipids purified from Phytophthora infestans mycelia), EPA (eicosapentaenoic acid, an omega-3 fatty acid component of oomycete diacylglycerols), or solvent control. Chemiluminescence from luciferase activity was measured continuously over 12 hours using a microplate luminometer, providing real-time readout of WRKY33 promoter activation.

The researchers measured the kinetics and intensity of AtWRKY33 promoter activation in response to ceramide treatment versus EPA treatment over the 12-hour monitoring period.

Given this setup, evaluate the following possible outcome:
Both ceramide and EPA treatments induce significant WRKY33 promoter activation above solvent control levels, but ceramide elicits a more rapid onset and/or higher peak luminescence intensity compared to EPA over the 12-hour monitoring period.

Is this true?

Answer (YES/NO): NO